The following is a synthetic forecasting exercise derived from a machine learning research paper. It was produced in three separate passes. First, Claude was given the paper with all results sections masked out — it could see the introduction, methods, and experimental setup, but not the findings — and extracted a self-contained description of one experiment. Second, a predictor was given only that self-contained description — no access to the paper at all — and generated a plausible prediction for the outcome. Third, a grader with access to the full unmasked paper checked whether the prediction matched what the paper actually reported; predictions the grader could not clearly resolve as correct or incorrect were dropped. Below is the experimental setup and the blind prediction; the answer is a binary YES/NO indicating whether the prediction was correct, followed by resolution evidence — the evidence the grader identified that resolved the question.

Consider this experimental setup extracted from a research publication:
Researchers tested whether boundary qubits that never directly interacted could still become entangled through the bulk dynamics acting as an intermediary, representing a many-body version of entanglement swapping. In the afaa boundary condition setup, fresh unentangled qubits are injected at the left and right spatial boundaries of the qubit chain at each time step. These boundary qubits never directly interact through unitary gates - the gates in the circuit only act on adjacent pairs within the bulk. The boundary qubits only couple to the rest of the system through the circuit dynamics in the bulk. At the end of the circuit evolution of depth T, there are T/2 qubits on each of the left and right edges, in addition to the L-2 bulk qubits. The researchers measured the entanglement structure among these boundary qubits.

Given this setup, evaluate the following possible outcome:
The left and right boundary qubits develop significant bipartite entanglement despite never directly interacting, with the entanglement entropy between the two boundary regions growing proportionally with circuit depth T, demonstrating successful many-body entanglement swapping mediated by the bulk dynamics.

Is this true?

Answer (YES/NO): NO